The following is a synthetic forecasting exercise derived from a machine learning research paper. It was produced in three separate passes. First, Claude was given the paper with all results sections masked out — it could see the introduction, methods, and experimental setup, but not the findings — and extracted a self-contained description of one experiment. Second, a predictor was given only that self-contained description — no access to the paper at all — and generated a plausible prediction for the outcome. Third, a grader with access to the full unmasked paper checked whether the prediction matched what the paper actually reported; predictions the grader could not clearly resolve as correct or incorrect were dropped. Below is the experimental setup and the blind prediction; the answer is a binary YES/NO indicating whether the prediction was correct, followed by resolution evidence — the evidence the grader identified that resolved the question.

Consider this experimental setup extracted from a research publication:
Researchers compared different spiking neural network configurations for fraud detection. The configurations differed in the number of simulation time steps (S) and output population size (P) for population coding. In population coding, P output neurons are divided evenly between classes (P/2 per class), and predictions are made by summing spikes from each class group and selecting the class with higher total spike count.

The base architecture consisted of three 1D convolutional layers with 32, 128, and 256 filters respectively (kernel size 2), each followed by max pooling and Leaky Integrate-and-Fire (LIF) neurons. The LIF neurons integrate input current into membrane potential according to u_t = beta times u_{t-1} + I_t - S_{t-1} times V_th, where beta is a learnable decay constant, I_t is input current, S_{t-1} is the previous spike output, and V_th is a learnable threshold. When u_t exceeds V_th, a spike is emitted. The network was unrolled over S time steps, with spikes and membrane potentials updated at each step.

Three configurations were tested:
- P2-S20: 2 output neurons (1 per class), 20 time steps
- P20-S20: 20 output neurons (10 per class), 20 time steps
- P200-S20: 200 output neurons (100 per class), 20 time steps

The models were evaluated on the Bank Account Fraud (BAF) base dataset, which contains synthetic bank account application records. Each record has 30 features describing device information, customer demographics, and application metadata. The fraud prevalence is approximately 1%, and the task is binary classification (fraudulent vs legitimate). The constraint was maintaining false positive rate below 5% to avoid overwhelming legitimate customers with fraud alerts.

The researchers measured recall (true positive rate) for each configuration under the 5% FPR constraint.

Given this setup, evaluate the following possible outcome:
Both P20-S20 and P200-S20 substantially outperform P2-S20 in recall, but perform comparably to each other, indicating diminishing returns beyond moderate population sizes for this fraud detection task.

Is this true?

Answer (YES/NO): NO